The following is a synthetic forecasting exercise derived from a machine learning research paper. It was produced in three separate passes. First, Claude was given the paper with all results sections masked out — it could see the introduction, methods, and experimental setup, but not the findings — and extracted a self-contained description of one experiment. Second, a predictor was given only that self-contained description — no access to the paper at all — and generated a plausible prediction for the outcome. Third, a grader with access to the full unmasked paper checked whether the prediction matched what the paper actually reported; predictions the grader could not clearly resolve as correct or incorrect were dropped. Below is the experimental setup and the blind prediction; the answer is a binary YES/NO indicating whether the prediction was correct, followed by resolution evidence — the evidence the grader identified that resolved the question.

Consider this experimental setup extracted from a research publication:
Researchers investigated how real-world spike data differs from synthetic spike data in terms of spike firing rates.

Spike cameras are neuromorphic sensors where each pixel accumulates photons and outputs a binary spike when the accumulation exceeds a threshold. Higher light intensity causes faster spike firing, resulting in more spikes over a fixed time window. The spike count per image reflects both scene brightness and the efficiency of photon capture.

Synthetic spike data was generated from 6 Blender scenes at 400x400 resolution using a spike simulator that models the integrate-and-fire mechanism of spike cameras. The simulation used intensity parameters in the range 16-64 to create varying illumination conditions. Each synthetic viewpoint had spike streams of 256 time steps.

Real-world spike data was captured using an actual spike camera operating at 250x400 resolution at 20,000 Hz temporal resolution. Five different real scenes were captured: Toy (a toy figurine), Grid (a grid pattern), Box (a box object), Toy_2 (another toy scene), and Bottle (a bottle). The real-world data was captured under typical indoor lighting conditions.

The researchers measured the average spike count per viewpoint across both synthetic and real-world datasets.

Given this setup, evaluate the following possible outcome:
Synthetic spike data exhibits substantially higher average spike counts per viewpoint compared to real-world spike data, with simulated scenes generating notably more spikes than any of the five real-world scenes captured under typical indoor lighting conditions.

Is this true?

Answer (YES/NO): NO